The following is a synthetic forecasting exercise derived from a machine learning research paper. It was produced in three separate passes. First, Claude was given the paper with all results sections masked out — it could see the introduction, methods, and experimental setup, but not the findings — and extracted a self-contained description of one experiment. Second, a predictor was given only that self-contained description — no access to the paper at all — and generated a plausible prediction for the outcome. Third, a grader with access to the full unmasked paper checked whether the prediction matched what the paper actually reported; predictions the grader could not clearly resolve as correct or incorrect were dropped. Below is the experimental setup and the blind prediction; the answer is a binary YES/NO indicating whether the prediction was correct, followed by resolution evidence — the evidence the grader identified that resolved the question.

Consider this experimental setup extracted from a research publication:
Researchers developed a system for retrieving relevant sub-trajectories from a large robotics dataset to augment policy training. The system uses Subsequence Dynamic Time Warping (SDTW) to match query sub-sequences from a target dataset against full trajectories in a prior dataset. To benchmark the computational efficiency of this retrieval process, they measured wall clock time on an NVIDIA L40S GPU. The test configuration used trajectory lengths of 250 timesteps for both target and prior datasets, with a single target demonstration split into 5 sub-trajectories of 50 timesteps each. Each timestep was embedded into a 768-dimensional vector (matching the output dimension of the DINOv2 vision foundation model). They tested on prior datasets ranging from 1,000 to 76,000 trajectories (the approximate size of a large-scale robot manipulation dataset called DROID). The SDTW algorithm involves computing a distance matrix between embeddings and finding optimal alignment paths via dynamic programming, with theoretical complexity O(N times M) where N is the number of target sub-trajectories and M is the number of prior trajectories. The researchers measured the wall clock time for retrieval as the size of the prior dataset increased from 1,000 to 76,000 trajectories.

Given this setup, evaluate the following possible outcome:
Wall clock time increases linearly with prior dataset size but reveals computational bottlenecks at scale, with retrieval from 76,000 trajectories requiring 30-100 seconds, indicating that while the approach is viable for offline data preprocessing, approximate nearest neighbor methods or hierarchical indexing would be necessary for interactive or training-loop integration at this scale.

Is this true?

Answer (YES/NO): NO